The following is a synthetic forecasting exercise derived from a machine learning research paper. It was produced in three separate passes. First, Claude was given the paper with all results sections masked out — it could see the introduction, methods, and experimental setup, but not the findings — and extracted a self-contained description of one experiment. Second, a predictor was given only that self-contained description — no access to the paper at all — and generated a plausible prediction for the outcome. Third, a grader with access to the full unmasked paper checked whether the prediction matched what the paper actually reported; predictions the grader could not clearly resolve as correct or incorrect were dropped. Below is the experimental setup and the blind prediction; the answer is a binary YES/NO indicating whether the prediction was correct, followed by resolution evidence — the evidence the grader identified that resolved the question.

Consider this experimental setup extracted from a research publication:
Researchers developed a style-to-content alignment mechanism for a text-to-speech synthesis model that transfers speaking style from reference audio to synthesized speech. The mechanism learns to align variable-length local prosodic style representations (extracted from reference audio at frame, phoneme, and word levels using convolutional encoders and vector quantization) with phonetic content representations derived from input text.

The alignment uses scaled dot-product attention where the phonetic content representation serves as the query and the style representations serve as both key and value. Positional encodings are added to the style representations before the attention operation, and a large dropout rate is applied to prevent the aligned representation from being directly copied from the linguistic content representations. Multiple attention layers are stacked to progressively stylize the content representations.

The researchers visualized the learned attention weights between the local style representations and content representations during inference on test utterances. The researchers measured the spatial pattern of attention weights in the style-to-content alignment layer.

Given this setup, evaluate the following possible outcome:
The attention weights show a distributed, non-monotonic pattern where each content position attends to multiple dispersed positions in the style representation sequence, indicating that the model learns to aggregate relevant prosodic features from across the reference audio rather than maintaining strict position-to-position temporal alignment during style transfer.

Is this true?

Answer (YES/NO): NO